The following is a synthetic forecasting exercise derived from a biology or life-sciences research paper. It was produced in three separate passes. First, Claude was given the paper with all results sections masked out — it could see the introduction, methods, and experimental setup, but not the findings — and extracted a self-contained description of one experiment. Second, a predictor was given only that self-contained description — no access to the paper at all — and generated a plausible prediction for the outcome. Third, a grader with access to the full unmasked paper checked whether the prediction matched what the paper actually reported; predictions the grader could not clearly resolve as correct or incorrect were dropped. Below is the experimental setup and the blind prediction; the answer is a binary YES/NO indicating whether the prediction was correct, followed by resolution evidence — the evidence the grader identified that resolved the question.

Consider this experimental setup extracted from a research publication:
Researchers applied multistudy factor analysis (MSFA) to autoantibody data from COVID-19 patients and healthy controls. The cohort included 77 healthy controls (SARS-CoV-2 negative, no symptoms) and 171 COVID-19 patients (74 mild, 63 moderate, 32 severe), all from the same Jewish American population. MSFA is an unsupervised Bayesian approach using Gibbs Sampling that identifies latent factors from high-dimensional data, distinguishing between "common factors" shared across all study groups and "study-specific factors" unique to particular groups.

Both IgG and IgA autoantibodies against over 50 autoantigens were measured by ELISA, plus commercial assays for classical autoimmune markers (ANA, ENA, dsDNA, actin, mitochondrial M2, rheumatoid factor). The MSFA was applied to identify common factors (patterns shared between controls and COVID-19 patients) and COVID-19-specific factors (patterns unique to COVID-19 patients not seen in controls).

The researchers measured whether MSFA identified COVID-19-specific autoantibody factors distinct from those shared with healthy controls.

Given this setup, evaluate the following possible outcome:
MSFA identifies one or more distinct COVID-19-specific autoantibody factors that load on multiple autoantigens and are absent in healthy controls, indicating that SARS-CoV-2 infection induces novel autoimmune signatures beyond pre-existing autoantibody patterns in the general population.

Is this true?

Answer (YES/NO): NO